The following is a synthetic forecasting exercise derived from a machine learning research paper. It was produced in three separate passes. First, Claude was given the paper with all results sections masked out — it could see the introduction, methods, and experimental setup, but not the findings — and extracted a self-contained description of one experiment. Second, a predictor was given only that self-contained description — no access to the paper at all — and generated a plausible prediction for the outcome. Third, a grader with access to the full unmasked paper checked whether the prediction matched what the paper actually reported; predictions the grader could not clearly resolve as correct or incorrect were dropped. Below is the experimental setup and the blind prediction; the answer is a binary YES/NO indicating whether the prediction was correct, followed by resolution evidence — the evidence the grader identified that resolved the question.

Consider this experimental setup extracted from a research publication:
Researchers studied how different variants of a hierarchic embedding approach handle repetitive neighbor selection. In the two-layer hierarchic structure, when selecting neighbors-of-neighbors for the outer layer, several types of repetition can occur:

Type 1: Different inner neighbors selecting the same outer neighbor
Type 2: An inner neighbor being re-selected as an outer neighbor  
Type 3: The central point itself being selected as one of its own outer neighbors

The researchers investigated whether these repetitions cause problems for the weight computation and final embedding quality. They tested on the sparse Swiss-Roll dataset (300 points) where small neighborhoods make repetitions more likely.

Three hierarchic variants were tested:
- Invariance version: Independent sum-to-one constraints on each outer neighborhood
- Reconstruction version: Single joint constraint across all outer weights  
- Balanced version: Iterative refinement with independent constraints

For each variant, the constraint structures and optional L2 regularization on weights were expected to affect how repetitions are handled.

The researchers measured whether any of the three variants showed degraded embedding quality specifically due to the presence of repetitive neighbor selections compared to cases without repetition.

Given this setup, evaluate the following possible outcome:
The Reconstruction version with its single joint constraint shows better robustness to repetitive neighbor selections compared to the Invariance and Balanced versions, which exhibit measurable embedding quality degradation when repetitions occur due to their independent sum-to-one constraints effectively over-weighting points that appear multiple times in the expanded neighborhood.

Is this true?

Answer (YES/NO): NO